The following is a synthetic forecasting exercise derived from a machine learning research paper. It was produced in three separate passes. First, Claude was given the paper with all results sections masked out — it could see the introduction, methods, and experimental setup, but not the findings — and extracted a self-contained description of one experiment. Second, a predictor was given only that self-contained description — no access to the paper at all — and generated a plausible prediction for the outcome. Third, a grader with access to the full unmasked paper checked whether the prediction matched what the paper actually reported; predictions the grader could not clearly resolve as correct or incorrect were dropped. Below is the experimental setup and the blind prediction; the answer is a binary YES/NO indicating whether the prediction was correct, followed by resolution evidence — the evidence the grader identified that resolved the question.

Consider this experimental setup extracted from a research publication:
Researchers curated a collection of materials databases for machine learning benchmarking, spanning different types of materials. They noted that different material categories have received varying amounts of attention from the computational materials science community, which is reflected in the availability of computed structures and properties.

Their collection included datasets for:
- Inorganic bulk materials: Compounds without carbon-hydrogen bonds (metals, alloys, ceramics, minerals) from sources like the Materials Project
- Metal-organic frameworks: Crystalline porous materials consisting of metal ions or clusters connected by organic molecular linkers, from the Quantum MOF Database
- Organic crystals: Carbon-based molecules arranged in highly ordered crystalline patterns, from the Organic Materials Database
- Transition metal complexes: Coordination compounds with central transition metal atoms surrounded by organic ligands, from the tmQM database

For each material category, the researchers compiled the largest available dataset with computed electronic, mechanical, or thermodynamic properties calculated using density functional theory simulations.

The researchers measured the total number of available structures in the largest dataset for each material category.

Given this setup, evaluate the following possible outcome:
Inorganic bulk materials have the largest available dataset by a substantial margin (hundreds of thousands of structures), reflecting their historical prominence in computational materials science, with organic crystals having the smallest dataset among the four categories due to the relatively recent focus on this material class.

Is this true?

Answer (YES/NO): NO